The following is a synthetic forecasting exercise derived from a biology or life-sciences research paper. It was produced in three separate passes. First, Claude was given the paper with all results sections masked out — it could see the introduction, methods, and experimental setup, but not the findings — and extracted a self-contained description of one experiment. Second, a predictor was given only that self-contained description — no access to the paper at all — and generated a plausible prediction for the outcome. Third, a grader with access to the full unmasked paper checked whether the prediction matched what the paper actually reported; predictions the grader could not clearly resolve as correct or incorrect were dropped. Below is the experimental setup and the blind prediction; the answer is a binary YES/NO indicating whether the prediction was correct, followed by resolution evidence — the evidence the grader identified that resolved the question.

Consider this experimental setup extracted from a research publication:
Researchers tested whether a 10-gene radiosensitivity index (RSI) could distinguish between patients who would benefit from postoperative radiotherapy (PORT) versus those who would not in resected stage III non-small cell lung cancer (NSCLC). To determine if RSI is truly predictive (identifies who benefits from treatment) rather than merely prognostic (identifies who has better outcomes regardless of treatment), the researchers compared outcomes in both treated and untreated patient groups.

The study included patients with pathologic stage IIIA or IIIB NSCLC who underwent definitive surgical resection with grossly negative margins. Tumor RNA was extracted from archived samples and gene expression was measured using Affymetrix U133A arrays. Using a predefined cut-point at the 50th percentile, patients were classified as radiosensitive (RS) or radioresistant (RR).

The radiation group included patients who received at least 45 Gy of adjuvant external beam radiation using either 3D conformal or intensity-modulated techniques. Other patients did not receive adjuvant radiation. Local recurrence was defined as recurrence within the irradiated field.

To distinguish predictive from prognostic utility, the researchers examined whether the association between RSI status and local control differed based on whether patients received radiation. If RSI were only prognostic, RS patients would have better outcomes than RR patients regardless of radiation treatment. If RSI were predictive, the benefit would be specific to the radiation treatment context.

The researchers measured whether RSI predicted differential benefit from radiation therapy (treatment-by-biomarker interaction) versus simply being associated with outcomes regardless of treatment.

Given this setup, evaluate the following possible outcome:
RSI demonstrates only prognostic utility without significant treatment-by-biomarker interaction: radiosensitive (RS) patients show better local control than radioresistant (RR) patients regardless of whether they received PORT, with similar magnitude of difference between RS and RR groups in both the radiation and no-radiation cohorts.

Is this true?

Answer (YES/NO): NO